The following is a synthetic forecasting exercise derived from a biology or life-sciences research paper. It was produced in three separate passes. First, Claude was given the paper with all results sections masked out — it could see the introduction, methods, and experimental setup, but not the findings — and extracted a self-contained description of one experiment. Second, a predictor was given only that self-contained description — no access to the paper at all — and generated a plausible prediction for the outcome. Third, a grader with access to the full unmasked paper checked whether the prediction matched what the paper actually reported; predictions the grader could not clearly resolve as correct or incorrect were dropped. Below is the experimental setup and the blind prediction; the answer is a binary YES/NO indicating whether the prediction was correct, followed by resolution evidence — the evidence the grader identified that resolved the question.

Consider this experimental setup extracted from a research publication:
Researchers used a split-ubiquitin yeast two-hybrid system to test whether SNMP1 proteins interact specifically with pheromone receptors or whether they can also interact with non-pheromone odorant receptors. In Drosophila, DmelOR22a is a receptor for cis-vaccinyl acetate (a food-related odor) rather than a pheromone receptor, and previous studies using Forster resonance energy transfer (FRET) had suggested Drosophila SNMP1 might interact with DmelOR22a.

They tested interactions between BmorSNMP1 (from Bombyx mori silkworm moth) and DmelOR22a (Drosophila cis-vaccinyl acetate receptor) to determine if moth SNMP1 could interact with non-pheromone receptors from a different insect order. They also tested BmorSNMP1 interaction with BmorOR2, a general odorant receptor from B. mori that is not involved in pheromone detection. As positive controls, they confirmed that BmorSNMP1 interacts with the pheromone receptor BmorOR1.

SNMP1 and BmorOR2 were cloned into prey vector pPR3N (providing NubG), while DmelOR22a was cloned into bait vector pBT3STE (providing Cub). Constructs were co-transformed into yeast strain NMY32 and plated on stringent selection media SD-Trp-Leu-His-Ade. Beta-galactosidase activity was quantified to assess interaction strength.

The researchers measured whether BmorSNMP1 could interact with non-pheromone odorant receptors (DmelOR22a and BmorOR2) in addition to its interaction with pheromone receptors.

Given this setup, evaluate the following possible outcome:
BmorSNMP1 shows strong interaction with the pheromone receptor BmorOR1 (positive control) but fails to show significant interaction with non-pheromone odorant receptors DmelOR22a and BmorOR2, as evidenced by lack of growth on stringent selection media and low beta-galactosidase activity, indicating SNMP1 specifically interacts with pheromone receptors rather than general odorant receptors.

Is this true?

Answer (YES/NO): NO